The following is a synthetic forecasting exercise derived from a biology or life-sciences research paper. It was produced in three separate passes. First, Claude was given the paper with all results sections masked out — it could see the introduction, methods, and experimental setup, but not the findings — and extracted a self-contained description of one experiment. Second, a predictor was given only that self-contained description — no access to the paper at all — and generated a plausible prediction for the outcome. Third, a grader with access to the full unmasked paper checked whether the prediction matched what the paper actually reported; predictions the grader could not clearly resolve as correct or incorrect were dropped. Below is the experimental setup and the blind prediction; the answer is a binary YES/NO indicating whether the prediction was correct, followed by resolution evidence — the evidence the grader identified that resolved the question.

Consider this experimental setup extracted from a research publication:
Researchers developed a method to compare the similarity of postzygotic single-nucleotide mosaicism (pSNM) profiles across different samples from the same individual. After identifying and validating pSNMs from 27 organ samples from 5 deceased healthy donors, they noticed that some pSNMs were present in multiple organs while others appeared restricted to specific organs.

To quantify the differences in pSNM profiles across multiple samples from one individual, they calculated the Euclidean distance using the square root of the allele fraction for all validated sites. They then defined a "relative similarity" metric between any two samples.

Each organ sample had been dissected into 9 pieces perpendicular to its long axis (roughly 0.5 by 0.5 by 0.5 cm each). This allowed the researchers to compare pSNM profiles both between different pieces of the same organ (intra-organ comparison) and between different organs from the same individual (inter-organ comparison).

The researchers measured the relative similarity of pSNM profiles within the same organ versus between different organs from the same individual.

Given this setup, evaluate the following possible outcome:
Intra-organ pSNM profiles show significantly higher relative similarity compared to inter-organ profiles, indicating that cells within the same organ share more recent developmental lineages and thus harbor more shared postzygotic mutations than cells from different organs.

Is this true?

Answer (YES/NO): YES